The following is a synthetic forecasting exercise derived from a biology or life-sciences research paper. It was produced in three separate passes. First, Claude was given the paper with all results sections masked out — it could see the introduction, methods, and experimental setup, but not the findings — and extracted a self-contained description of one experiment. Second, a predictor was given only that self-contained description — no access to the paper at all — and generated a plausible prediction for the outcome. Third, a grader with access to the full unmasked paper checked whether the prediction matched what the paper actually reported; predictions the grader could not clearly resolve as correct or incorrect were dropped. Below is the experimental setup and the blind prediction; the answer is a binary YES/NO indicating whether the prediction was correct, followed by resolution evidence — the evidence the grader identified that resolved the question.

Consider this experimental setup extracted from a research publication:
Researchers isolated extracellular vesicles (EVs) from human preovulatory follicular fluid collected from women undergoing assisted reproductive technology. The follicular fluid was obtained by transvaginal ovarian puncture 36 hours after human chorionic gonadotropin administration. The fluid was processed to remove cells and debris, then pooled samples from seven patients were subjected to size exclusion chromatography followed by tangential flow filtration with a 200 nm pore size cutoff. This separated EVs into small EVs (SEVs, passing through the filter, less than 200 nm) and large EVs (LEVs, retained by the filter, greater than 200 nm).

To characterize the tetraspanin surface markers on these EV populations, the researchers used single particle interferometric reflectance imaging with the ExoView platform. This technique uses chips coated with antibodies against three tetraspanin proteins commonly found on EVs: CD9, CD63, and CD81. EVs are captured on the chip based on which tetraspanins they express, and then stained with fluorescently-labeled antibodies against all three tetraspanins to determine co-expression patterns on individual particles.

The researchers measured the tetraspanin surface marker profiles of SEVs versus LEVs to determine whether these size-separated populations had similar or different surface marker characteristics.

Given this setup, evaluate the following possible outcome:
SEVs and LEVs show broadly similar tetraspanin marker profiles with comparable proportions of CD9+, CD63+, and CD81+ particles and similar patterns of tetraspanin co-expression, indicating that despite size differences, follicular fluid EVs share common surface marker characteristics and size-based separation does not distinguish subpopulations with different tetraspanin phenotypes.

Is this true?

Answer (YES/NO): NO